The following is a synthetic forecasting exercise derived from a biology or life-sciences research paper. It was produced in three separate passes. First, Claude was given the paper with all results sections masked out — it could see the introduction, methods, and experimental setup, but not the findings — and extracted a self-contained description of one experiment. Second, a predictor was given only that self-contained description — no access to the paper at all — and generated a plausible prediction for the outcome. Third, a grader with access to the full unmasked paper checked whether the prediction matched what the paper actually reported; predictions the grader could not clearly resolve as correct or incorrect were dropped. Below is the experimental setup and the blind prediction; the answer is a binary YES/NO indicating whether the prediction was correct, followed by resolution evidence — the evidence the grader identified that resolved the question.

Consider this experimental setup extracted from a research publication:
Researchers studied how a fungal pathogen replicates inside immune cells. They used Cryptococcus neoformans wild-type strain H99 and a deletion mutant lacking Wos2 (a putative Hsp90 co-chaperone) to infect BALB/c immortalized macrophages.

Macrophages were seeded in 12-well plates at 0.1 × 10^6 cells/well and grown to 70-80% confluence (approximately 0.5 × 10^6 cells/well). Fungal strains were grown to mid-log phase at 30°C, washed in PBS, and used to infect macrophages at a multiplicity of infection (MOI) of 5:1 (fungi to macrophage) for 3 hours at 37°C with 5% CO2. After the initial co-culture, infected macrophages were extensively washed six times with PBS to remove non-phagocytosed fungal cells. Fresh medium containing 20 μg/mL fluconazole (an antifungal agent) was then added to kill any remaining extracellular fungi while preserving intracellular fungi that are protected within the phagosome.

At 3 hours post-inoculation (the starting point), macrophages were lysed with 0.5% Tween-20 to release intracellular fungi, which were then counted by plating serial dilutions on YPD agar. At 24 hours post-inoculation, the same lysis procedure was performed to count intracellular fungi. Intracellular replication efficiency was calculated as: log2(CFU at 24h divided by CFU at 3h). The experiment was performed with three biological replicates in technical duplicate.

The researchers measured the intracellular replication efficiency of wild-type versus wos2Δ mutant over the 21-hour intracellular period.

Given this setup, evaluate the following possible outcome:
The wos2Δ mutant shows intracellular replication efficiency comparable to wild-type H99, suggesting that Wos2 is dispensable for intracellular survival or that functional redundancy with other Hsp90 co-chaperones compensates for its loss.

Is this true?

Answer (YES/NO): NO